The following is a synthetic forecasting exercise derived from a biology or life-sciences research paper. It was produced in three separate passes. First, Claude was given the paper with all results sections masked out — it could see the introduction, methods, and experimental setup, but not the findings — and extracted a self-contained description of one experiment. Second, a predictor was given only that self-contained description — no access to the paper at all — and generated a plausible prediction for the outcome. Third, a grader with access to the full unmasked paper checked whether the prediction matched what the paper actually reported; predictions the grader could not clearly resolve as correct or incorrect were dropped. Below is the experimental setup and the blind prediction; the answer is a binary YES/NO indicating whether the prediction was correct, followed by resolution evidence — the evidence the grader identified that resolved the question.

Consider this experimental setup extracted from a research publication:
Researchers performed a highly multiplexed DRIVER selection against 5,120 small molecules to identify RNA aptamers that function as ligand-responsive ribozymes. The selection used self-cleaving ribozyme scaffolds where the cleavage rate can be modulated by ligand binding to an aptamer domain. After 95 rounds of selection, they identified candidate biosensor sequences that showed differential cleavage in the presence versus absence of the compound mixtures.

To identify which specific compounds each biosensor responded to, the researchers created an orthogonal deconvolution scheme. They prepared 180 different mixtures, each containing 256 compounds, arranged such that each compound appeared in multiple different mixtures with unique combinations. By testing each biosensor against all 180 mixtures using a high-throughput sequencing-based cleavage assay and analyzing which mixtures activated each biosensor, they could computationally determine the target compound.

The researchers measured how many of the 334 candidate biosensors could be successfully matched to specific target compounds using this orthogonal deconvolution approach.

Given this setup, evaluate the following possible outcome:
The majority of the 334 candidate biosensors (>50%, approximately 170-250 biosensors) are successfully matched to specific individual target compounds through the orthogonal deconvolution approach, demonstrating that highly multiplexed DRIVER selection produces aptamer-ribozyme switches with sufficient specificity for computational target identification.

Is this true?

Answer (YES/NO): NO